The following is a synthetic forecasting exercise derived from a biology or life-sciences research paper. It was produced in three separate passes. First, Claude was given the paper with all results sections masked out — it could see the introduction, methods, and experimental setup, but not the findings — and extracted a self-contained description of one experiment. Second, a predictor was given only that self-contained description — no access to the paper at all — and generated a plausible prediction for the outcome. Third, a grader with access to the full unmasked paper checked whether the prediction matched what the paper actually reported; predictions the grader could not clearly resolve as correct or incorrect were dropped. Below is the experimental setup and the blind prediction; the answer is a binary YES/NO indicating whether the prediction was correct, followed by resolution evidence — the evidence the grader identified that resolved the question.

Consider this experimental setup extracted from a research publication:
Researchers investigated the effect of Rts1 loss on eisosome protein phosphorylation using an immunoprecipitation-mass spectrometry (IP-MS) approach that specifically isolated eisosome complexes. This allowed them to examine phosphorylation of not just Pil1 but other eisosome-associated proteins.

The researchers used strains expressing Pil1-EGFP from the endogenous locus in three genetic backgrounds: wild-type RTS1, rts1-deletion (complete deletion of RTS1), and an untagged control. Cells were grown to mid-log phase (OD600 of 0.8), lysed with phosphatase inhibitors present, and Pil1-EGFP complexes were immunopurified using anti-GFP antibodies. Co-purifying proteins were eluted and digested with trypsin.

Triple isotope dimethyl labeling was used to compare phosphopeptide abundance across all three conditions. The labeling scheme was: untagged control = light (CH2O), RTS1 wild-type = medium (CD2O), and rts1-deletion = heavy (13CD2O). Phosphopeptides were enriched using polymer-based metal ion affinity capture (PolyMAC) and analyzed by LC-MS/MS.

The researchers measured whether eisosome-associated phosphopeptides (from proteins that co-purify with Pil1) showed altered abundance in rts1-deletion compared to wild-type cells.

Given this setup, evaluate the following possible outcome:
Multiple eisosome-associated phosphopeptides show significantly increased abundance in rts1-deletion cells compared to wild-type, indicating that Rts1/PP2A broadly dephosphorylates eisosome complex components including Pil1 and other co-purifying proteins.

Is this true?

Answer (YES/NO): YES